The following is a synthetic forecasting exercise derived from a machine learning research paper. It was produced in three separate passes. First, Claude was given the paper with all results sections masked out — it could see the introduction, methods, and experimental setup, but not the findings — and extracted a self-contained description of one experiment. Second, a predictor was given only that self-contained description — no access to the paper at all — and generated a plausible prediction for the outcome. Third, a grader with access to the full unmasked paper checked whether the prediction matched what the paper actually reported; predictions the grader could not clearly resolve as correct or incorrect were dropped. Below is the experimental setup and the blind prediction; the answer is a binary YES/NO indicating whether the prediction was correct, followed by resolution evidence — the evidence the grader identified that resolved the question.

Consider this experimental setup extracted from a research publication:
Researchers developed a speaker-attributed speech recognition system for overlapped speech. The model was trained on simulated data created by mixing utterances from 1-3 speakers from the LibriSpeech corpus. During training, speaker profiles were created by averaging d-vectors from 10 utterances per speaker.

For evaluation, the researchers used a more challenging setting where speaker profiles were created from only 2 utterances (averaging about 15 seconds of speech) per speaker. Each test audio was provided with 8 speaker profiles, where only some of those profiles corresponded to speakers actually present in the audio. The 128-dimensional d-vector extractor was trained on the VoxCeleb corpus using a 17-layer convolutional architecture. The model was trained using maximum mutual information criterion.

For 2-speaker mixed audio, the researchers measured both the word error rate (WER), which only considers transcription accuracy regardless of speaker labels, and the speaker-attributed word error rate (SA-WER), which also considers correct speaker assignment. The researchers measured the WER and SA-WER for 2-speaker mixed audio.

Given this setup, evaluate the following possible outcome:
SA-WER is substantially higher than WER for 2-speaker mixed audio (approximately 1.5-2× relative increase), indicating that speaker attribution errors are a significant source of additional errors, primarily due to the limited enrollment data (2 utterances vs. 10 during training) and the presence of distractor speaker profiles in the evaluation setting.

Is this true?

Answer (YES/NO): NO